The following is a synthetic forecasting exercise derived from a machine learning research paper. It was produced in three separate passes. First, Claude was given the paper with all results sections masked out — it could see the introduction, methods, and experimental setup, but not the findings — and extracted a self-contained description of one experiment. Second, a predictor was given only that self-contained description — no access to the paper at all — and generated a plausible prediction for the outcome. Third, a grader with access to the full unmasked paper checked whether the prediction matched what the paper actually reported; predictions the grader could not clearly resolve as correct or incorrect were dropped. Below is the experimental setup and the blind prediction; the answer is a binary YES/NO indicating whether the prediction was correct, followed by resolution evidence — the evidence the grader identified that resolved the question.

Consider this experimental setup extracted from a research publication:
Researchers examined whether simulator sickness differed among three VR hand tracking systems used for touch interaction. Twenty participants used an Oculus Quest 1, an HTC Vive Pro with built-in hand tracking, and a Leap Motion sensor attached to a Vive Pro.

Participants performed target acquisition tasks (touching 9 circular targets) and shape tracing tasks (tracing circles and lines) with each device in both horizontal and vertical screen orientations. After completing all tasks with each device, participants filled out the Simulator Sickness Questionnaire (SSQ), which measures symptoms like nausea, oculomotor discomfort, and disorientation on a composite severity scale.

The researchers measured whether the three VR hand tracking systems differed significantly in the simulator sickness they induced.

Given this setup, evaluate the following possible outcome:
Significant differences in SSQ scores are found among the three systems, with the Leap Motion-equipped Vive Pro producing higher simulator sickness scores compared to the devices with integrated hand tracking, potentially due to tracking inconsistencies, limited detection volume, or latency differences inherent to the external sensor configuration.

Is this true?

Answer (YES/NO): NO